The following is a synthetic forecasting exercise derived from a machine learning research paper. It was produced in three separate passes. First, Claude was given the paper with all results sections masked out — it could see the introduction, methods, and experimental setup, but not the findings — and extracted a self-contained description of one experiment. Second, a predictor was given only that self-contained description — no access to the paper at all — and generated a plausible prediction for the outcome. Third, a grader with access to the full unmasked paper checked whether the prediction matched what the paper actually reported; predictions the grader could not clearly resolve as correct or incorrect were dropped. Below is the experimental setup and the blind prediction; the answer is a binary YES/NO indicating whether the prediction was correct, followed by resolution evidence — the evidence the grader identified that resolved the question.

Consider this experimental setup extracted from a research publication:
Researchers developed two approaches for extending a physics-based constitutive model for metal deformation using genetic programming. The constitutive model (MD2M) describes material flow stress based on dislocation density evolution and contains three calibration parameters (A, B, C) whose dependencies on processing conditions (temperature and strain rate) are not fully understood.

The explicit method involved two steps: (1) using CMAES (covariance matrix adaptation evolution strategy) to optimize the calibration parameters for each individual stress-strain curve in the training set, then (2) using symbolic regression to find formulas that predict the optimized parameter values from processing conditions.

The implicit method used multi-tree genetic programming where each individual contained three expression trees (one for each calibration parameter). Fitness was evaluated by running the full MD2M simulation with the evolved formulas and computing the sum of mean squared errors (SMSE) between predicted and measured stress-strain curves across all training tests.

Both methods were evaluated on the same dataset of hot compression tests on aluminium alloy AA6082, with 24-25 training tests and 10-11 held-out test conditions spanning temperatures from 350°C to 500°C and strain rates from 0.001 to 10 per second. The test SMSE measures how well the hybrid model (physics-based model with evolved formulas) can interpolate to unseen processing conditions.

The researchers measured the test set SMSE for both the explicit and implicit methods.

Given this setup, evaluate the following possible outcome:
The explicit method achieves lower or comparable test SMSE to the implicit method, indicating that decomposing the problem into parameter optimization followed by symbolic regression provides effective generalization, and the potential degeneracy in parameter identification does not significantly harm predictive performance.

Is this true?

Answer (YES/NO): NO